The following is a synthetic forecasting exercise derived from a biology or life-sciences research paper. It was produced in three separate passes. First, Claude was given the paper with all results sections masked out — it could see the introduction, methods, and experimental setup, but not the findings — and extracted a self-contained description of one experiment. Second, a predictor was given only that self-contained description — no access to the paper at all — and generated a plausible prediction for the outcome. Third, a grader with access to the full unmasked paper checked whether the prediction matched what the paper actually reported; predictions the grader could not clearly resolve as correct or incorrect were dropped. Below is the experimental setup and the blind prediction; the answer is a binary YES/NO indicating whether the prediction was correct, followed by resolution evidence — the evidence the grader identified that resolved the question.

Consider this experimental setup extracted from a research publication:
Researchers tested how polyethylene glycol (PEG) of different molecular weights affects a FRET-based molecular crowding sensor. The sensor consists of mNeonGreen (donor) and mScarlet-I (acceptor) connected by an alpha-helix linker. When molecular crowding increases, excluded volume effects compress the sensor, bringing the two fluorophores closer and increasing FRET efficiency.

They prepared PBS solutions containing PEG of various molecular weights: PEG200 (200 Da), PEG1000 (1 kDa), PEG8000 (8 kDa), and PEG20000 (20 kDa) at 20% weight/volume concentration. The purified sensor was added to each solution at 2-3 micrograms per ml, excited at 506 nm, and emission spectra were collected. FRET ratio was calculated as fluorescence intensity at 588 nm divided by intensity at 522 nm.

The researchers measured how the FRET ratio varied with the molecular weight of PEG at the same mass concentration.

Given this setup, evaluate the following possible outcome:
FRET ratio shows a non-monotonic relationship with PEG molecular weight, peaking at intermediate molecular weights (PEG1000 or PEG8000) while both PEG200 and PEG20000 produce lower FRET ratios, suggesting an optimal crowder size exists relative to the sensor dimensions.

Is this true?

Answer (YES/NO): NO